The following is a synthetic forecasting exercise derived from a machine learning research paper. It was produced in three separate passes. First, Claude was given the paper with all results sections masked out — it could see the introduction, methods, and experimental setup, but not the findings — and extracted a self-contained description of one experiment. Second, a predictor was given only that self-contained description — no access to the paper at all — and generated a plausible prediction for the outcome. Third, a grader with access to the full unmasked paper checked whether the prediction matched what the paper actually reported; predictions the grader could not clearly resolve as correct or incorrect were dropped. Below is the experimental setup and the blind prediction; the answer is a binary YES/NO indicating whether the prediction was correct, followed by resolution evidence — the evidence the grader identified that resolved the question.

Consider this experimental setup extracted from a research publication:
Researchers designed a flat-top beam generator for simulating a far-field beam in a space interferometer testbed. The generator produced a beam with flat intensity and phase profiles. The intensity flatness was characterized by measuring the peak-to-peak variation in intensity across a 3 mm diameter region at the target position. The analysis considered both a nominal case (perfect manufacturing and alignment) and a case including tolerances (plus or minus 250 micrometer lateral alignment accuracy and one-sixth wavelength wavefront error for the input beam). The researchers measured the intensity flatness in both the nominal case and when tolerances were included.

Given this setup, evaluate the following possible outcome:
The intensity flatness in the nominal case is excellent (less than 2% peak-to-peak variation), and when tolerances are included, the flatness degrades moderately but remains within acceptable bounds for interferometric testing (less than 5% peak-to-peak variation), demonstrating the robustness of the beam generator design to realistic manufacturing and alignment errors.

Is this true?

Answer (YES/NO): NO